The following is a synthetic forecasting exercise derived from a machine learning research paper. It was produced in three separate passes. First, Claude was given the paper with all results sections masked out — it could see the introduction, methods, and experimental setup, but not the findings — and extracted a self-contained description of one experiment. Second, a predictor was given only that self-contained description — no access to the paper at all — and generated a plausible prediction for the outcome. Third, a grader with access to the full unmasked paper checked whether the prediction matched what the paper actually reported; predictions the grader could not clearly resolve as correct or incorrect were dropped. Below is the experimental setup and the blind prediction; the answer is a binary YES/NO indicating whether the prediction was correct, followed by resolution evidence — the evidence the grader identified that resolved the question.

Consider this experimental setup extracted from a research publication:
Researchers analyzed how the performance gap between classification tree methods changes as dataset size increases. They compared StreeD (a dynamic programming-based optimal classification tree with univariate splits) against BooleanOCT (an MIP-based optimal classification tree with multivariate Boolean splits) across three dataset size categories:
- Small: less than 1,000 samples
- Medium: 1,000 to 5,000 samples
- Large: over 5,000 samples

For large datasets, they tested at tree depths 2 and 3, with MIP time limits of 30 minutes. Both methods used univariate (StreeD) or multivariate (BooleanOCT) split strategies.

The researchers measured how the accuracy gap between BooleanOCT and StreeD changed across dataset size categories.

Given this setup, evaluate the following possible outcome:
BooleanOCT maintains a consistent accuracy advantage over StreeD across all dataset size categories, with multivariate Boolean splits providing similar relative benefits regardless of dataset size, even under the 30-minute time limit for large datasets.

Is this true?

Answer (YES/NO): NO